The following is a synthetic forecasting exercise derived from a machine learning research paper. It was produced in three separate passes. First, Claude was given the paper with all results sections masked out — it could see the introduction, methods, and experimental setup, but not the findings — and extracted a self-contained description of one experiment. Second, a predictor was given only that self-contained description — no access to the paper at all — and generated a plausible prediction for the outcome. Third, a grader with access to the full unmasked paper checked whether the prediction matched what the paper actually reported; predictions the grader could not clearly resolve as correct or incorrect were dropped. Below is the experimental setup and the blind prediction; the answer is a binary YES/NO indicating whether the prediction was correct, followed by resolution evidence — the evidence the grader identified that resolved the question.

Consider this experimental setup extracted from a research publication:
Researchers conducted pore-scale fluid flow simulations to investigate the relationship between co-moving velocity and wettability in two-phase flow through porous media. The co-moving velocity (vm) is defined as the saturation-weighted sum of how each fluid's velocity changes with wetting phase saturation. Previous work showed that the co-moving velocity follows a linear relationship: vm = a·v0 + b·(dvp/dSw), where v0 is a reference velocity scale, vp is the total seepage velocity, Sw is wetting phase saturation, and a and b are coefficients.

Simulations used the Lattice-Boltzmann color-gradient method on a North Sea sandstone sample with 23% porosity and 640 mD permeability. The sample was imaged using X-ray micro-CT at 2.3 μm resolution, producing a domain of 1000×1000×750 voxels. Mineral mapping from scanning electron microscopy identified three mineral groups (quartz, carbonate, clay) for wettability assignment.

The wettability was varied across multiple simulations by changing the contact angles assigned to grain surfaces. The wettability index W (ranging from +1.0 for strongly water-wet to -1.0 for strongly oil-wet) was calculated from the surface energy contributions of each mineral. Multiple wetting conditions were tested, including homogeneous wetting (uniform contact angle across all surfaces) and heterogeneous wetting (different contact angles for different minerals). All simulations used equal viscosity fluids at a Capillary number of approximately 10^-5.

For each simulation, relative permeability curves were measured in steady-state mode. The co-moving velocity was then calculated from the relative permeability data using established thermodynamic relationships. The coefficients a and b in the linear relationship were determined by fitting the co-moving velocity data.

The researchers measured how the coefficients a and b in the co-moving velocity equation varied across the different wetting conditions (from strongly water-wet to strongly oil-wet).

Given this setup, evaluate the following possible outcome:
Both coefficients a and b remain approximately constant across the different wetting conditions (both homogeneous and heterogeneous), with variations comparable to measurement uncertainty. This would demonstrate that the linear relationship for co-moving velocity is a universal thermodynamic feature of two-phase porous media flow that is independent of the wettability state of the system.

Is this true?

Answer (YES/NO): YES